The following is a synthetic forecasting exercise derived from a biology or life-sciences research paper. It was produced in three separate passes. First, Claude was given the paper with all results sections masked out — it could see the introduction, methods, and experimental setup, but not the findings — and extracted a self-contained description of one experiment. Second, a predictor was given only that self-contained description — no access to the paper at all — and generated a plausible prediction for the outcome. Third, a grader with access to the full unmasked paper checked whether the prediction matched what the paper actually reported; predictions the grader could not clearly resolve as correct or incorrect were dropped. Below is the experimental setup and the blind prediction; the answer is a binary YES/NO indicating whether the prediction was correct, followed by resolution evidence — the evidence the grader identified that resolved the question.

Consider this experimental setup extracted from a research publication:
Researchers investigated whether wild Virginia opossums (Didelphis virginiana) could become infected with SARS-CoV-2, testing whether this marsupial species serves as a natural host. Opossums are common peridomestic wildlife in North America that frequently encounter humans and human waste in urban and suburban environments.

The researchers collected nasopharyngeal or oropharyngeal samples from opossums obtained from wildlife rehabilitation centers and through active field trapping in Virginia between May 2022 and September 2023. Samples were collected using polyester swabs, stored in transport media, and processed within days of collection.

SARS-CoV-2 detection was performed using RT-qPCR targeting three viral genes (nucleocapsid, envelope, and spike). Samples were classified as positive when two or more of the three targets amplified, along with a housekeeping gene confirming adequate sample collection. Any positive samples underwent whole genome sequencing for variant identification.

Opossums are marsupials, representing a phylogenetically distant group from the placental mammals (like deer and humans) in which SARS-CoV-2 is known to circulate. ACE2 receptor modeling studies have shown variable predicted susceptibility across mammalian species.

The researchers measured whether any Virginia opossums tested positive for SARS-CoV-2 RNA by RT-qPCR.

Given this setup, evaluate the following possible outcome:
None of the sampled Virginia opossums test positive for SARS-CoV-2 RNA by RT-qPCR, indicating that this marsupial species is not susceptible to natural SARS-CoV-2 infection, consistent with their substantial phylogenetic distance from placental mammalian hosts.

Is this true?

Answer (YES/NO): NO